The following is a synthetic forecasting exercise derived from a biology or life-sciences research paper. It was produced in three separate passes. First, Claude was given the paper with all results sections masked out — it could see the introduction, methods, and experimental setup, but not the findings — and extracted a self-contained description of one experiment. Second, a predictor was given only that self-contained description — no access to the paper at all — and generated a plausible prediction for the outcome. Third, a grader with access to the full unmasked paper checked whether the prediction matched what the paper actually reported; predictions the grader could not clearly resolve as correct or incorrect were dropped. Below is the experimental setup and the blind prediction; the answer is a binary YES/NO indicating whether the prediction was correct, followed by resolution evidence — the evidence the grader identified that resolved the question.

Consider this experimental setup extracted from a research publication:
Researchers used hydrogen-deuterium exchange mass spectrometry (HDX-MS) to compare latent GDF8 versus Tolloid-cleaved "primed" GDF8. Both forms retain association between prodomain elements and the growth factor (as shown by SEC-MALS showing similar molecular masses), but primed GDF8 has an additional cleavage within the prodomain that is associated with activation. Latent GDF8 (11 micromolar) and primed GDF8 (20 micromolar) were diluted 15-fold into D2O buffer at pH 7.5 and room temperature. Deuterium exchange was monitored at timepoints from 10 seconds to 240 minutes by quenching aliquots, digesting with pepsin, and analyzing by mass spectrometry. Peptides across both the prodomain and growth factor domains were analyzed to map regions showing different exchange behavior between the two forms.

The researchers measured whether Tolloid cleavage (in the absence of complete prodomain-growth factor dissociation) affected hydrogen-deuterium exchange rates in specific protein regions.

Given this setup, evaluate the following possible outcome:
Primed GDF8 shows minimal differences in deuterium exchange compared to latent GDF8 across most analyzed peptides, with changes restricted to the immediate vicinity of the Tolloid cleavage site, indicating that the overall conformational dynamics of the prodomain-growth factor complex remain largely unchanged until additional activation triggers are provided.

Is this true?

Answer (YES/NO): NO